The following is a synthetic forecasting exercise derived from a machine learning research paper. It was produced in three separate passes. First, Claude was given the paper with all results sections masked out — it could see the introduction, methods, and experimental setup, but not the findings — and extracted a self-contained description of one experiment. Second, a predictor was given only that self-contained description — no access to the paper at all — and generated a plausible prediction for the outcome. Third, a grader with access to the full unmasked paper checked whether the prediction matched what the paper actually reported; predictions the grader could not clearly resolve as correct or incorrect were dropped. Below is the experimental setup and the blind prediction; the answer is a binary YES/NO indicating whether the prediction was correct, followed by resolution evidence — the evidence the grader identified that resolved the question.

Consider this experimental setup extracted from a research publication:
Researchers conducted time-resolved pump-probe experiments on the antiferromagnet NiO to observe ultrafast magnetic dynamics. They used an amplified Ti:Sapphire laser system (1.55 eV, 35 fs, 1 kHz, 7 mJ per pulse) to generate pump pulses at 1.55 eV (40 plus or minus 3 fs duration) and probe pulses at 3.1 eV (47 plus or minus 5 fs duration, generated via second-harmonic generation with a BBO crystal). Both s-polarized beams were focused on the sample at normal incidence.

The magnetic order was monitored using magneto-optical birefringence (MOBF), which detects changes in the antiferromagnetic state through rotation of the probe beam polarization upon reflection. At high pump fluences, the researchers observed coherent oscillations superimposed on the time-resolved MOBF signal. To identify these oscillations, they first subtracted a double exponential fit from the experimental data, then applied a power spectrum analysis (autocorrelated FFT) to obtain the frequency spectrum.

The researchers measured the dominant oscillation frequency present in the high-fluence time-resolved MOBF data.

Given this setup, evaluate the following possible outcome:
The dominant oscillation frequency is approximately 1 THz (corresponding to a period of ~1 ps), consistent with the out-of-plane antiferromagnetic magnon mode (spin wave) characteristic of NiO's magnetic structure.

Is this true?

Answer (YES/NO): NO